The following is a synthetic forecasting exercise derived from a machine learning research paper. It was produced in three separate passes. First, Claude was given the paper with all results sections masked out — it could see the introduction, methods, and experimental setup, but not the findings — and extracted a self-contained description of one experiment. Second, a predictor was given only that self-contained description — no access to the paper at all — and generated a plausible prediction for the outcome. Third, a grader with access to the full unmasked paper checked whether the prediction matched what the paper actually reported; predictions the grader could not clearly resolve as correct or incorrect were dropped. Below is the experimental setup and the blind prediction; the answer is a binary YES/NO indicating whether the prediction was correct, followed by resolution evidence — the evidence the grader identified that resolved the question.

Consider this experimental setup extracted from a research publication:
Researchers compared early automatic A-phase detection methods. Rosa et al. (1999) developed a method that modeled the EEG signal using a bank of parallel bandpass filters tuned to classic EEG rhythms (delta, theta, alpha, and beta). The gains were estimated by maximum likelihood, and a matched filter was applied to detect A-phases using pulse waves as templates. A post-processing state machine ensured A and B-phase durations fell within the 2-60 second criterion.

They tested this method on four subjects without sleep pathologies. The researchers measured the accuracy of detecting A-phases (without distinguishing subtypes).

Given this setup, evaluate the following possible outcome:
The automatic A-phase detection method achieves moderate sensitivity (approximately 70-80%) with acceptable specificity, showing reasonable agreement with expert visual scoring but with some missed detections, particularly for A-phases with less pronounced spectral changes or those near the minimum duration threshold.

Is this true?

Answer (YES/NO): NO